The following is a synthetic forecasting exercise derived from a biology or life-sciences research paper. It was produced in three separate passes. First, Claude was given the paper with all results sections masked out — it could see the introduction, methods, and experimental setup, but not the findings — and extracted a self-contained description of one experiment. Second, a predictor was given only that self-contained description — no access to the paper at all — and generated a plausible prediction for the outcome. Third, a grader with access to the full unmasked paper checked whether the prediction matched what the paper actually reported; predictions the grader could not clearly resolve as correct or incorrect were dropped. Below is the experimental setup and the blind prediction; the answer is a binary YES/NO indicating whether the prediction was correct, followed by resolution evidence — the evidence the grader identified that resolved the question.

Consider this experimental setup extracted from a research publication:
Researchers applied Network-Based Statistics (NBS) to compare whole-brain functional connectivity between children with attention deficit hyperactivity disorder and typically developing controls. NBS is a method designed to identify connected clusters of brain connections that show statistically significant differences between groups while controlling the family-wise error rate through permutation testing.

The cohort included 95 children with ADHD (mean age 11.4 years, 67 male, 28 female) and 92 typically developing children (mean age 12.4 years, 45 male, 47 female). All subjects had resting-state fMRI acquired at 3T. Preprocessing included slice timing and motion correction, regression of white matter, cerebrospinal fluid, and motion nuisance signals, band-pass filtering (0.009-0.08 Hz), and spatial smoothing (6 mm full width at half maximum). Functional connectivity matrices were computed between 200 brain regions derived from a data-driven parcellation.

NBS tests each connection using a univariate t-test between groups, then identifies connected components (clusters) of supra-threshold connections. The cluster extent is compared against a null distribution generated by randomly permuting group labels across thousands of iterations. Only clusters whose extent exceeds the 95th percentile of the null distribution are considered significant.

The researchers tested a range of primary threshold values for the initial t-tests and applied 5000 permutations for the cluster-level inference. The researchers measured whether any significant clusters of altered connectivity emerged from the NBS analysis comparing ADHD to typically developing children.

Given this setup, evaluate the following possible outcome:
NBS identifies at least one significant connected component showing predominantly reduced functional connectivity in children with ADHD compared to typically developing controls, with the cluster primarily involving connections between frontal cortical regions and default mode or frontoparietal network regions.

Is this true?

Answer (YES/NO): NO